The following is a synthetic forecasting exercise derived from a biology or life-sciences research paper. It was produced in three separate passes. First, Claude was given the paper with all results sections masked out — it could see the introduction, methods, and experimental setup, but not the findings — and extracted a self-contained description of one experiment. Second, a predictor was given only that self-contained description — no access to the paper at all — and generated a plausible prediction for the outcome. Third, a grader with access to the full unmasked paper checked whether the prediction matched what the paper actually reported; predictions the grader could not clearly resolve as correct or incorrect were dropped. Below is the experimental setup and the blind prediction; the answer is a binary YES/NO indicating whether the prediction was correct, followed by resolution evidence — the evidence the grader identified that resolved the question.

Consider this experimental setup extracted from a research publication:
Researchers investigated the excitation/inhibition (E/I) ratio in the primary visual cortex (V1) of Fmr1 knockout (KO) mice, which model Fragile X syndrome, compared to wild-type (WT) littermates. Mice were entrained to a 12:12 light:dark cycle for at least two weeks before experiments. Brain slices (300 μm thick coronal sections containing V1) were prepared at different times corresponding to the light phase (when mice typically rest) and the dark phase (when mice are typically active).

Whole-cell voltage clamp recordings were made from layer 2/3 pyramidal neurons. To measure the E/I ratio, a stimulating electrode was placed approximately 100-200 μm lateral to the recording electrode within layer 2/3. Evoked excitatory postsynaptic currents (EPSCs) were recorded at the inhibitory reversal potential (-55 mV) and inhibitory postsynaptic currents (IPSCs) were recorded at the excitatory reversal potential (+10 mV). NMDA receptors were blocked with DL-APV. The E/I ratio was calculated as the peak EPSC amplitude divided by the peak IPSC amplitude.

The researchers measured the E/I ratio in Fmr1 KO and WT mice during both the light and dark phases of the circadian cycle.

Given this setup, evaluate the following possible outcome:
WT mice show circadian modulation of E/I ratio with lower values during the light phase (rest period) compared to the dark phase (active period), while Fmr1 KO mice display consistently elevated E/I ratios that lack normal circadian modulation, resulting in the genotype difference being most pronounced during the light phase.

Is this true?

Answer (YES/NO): NO